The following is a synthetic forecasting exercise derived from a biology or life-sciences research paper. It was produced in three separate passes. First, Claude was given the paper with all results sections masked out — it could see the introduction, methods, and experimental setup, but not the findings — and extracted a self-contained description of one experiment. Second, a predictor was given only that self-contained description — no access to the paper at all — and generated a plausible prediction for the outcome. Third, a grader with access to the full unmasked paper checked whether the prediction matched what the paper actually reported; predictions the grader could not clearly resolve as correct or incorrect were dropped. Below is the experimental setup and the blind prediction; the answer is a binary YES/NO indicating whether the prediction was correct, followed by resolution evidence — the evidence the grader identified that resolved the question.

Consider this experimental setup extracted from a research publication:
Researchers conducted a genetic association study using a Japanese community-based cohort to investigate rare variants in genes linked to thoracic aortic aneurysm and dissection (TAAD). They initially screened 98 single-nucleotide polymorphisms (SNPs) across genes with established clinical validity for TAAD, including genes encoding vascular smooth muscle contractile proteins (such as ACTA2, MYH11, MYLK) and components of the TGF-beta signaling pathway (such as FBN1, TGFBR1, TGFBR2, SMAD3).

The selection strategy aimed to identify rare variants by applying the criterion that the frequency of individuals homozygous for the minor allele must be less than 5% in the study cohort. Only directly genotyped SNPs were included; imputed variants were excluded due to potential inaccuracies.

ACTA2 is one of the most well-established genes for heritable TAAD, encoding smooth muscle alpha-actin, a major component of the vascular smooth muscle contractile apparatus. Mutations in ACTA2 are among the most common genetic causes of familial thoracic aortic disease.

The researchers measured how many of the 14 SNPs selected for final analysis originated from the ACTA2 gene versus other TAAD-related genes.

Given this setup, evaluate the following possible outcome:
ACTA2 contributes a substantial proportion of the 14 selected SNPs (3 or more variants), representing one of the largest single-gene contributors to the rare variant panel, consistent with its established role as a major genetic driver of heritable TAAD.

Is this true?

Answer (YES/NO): NO